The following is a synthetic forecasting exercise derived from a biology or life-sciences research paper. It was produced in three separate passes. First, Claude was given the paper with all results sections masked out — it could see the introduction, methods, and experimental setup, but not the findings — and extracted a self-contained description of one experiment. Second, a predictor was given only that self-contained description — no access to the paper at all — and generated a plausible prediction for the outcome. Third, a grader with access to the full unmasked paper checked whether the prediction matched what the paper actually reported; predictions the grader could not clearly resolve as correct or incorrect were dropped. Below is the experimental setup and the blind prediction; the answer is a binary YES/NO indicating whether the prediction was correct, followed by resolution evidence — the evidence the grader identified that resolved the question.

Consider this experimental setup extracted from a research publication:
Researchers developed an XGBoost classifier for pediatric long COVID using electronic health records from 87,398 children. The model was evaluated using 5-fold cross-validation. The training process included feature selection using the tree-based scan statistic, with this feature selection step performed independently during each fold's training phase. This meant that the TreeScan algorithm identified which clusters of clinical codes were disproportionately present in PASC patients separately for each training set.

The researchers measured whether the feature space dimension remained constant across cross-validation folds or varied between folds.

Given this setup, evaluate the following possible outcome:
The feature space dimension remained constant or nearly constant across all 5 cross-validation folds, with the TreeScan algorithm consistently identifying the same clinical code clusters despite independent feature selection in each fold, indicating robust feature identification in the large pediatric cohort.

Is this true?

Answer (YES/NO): NO